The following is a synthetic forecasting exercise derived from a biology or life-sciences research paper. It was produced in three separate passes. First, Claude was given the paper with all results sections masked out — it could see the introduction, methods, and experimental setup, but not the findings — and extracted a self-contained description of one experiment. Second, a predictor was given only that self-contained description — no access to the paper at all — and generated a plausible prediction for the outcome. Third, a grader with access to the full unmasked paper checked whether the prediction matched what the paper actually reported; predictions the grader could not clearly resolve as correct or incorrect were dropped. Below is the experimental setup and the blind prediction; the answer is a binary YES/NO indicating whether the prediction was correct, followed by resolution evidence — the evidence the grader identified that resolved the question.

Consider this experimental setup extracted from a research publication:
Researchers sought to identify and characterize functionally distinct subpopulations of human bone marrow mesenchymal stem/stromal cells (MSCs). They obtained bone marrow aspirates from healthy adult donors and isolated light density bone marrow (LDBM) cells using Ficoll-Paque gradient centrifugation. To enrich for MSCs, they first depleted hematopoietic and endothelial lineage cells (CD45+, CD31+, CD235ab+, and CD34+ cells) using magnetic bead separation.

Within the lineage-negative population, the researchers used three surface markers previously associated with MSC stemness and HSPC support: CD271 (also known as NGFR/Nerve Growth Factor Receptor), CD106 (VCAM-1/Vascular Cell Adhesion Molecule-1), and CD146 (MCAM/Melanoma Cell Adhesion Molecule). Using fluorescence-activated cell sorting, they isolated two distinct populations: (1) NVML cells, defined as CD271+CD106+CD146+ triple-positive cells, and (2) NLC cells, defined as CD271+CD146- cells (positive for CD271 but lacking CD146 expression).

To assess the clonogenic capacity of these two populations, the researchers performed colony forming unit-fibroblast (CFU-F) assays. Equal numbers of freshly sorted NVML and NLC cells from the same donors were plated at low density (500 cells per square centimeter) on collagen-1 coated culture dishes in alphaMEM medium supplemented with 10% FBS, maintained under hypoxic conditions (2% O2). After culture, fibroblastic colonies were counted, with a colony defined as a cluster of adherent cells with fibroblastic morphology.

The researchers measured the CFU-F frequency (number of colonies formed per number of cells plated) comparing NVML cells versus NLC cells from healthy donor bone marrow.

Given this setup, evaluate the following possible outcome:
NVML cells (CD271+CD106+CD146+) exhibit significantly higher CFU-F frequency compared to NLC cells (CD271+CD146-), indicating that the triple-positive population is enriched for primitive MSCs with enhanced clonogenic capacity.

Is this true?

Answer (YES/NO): YES